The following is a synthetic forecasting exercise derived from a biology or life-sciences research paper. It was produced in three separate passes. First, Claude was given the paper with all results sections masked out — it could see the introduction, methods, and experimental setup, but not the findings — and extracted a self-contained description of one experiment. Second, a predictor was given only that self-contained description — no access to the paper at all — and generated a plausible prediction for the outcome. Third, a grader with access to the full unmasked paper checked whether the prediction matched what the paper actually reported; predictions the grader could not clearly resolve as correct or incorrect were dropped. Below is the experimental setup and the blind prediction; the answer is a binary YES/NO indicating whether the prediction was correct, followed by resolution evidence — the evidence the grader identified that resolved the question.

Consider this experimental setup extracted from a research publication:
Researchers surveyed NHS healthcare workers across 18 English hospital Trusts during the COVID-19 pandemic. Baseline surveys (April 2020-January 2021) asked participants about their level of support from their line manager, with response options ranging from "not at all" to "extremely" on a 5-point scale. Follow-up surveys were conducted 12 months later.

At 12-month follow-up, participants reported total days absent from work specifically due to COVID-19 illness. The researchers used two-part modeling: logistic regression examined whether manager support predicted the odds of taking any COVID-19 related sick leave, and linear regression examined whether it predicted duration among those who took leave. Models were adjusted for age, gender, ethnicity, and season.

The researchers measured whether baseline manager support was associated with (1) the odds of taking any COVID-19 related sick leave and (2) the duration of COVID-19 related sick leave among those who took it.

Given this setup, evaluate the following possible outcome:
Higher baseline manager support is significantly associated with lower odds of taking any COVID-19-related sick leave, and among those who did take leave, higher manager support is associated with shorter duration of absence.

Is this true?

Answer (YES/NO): NO